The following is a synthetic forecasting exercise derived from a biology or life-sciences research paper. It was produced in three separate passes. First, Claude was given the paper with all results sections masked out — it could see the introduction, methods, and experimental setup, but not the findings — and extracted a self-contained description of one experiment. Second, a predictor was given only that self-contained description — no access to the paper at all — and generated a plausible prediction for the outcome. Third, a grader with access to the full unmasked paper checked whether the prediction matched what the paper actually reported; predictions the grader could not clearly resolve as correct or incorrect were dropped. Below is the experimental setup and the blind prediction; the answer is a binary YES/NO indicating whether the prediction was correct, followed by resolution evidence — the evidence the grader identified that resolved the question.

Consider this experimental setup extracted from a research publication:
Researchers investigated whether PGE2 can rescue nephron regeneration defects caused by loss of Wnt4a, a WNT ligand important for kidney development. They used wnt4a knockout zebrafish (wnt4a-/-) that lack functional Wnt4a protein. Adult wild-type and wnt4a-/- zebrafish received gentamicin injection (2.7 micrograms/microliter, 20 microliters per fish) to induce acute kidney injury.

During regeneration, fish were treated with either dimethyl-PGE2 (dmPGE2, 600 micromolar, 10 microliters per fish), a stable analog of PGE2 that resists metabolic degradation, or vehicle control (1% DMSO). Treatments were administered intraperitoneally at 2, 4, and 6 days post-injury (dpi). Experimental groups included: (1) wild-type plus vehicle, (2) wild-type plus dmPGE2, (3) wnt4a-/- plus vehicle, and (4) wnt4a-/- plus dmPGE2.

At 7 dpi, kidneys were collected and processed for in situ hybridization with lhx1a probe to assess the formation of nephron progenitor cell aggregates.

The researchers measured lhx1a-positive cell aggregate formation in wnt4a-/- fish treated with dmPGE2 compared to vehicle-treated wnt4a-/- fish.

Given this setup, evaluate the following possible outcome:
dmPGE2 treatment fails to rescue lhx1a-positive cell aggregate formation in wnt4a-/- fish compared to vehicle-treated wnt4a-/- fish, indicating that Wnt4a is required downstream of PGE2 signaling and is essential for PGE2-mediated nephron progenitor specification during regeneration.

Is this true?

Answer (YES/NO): NO